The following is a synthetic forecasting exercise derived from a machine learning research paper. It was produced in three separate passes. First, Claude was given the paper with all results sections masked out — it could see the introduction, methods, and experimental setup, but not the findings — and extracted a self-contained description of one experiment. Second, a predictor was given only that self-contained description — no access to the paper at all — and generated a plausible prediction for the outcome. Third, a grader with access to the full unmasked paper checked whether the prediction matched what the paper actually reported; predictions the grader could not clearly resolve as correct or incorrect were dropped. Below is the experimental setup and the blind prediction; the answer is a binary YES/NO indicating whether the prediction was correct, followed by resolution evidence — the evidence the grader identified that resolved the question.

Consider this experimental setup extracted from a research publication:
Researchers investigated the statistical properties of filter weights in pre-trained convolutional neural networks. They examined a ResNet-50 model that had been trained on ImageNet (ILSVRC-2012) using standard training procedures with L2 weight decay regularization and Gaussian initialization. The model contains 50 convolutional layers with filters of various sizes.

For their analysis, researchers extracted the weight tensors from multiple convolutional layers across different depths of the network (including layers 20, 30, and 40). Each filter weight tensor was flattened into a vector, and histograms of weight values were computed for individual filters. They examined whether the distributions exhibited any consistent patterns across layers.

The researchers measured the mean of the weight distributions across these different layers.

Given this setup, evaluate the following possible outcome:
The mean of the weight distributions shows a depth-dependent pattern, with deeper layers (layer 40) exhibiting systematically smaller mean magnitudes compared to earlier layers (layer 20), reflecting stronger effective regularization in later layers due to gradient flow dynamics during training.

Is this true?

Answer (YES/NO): NO